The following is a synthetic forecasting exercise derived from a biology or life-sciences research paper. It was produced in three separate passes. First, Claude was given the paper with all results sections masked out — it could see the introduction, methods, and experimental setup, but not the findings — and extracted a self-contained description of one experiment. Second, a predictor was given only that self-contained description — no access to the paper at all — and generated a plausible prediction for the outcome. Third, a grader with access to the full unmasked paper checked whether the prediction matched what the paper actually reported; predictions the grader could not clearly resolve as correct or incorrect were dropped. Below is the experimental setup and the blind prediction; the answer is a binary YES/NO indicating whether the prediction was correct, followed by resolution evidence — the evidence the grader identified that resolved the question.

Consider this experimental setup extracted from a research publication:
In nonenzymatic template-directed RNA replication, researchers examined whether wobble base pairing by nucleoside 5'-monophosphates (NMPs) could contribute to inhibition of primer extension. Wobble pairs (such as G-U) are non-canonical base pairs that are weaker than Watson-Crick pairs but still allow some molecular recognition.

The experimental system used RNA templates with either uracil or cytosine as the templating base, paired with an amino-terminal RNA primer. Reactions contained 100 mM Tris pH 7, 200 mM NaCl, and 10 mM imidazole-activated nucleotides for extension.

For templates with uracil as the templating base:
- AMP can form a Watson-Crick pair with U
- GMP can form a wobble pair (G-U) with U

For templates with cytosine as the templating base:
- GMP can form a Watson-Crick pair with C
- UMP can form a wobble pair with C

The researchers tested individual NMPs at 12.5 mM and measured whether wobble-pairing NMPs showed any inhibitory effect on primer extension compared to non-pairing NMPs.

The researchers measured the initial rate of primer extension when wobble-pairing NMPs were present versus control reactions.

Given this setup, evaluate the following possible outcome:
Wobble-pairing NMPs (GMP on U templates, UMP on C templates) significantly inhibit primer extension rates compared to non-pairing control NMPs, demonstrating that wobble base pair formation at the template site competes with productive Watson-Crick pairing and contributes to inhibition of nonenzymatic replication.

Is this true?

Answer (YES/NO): YES